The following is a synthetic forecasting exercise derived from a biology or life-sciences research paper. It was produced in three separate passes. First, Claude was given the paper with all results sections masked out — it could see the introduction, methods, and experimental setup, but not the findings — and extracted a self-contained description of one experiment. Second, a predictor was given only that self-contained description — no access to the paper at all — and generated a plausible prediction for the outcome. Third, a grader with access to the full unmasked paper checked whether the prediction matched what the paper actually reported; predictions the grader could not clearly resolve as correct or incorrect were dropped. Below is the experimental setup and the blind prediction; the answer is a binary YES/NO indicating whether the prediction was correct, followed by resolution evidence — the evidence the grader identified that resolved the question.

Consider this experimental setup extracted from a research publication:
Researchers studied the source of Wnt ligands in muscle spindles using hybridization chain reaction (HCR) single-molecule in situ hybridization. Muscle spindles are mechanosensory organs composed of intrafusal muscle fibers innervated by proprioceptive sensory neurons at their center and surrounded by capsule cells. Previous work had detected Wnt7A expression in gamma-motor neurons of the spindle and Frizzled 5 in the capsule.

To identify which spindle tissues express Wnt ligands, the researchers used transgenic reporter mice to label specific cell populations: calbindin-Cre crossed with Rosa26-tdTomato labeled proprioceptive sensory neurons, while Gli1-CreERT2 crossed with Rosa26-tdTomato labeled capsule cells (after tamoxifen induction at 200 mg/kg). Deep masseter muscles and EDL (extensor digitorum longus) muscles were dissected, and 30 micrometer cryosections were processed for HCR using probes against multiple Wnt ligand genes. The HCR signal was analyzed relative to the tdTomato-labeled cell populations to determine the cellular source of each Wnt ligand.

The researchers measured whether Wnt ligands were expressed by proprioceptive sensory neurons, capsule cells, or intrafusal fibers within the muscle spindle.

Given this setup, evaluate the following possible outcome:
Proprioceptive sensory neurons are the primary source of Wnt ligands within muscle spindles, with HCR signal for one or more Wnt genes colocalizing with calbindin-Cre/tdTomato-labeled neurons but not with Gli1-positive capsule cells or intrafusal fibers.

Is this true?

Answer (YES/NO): NO